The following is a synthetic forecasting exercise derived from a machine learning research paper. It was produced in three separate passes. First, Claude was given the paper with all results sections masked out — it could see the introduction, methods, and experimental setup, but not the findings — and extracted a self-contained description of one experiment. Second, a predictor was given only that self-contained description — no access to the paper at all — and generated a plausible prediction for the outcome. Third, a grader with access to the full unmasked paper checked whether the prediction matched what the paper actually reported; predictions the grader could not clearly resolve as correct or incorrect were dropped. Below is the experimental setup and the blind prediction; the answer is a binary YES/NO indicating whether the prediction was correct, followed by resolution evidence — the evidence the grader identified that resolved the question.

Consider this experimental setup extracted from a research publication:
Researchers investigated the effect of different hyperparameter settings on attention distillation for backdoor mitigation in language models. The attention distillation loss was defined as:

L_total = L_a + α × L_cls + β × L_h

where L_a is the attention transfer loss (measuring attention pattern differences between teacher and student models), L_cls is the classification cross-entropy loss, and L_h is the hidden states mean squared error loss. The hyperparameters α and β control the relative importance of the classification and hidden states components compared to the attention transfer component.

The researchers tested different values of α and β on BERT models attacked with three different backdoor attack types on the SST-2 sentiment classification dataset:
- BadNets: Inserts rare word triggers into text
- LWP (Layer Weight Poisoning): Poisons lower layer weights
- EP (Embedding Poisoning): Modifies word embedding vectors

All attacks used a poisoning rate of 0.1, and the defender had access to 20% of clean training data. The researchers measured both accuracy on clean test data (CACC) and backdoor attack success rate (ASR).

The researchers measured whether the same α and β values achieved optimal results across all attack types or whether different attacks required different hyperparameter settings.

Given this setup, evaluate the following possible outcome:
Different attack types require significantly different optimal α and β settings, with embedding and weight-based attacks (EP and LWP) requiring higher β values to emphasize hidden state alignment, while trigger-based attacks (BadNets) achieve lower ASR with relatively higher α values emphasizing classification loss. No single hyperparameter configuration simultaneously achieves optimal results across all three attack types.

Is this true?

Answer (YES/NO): NO